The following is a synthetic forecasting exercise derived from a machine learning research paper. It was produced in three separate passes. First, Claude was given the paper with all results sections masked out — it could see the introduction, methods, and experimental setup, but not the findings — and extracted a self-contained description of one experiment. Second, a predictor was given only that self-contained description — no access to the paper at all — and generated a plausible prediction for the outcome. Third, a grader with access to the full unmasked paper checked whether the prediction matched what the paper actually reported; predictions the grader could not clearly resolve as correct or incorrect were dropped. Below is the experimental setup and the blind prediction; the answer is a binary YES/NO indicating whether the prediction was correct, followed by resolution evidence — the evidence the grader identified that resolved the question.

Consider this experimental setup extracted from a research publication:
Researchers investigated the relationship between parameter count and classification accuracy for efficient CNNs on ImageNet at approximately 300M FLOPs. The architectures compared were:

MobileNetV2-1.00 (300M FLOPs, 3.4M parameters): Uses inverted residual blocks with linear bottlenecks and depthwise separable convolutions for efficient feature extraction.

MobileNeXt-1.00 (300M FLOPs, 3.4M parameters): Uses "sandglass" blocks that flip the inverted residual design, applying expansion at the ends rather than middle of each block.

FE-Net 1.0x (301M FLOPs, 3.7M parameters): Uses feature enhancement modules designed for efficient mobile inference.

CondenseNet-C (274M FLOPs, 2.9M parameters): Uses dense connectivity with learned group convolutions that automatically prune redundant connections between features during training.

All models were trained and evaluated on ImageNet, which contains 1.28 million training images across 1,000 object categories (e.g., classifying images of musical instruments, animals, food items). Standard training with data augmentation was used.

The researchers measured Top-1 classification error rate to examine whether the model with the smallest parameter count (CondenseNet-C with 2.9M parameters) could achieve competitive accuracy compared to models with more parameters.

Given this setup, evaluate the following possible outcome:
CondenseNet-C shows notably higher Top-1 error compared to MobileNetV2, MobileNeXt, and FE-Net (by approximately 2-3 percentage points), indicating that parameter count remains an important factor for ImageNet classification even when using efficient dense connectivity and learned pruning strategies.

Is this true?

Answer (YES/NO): NO